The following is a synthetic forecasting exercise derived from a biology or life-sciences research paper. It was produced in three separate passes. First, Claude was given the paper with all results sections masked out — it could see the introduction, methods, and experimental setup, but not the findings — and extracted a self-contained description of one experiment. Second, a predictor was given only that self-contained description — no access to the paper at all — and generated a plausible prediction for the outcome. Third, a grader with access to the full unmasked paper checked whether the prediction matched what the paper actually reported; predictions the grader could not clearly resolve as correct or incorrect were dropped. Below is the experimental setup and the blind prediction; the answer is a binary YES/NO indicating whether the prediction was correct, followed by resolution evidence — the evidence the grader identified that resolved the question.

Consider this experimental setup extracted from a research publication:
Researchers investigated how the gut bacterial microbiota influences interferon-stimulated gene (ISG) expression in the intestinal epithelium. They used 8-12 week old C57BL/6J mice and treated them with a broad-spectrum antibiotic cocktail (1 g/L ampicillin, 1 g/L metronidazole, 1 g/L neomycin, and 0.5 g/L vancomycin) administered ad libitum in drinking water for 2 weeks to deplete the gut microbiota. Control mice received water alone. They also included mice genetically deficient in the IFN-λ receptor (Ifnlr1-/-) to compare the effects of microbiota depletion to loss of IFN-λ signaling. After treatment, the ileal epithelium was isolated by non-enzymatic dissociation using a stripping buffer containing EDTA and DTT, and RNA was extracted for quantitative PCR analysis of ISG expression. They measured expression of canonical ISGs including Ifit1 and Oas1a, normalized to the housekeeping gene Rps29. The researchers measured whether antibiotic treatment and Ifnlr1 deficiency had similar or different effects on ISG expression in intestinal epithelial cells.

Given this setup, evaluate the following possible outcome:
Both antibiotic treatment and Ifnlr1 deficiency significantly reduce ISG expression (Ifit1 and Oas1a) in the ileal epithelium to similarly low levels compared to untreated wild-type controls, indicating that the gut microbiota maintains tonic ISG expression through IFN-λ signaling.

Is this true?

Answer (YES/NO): YES